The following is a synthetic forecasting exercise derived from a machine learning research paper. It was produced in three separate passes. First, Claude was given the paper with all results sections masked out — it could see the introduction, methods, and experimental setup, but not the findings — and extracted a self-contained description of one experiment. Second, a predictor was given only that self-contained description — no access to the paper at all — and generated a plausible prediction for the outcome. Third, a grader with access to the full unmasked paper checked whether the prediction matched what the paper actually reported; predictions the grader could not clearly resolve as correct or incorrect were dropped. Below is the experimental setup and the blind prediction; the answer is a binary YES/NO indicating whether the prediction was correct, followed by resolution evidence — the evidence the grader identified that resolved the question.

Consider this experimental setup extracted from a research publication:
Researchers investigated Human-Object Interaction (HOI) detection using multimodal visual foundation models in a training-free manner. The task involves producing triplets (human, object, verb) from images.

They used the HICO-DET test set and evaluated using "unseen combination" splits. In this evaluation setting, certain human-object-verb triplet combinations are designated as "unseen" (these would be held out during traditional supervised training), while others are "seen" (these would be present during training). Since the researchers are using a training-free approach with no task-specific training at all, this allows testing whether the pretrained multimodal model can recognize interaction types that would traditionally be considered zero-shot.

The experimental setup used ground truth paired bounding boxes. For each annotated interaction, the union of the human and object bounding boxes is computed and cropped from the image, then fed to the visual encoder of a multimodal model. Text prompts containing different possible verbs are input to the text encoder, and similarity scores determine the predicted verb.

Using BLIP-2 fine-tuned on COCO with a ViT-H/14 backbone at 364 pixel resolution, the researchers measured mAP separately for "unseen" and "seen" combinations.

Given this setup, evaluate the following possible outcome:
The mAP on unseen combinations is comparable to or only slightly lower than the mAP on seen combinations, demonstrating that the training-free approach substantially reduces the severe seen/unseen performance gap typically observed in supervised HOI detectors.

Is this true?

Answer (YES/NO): NO